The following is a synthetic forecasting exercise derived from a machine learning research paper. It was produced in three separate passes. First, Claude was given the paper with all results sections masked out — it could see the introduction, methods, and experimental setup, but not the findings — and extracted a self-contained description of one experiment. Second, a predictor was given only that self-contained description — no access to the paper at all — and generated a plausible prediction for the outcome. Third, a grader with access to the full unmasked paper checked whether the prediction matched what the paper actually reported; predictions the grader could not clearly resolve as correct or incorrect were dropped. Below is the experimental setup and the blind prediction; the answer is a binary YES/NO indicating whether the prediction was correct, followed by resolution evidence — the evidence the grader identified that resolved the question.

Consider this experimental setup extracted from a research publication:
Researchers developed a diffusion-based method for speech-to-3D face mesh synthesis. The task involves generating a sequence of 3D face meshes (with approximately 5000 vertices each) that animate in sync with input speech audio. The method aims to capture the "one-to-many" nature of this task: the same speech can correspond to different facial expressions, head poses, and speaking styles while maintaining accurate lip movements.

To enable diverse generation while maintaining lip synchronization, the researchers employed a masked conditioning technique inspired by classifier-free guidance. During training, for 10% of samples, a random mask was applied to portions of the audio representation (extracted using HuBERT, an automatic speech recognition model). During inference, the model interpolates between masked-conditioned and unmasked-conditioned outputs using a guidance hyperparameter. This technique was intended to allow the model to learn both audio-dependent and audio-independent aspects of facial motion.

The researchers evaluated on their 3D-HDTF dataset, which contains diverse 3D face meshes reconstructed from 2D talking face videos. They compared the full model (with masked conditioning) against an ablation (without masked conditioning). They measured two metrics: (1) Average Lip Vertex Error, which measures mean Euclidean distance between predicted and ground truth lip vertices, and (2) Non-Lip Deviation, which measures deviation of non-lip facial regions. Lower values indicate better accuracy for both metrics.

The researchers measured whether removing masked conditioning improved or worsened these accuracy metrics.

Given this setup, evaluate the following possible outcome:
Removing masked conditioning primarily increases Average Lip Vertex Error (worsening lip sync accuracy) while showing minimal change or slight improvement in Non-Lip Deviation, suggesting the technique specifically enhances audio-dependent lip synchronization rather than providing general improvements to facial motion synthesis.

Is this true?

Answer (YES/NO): NO